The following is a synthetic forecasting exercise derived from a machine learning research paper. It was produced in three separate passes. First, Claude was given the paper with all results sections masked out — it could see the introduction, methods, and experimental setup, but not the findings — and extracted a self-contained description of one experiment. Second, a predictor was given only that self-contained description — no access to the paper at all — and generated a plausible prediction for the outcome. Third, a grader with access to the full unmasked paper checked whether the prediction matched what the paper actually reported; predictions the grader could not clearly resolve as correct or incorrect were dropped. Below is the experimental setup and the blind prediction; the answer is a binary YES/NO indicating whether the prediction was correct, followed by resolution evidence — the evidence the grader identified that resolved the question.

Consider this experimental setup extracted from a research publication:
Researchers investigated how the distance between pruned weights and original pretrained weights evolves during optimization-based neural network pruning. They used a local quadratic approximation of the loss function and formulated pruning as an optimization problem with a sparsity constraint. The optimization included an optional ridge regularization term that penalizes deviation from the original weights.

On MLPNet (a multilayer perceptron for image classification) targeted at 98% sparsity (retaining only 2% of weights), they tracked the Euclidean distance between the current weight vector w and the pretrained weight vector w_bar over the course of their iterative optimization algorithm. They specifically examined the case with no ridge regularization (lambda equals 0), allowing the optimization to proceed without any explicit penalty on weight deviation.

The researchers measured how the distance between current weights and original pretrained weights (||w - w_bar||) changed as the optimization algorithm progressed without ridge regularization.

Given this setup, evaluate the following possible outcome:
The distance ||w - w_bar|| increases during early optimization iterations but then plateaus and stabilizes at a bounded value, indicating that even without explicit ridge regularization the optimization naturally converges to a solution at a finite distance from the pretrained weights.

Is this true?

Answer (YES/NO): NO